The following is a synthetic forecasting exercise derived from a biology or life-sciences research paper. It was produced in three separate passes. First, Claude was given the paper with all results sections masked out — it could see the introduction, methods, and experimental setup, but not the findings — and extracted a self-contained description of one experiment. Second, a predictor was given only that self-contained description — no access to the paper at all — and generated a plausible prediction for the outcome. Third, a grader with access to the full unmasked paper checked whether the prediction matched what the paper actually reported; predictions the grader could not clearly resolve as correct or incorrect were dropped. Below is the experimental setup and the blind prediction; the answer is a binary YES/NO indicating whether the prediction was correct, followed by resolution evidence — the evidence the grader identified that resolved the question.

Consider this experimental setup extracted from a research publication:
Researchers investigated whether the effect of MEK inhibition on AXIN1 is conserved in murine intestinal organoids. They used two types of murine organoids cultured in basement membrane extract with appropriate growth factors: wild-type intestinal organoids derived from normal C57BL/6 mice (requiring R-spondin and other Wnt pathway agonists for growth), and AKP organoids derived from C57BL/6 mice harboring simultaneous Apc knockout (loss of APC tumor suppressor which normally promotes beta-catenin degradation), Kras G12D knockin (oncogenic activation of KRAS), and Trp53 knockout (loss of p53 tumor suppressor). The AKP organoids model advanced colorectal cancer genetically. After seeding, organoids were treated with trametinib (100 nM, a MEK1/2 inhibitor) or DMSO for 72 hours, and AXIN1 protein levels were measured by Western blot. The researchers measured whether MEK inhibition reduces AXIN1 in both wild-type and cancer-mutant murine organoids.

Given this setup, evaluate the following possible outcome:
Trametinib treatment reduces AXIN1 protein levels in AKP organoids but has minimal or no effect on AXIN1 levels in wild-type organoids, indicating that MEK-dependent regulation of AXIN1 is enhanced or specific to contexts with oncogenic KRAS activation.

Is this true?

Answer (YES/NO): NO